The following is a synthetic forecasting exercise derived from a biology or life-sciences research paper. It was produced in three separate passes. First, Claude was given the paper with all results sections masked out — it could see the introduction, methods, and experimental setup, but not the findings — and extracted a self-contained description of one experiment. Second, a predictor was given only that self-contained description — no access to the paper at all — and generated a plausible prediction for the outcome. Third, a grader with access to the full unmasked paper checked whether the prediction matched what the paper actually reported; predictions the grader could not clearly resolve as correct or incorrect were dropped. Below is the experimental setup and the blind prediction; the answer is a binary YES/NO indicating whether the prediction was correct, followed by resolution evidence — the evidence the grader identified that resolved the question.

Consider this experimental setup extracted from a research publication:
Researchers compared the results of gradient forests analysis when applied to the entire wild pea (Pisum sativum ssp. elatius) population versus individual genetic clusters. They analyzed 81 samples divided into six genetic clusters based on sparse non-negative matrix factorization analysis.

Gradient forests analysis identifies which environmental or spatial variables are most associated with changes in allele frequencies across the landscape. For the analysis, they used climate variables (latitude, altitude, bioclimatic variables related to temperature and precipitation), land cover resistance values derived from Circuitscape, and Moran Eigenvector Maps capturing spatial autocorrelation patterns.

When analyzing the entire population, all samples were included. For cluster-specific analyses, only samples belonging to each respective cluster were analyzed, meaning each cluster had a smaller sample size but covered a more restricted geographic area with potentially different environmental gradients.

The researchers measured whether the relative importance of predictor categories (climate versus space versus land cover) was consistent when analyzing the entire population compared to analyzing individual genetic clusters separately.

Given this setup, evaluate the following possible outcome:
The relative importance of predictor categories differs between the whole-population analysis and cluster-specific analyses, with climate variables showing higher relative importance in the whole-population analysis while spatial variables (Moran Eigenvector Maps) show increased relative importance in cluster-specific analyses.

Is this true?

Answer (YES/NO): NO